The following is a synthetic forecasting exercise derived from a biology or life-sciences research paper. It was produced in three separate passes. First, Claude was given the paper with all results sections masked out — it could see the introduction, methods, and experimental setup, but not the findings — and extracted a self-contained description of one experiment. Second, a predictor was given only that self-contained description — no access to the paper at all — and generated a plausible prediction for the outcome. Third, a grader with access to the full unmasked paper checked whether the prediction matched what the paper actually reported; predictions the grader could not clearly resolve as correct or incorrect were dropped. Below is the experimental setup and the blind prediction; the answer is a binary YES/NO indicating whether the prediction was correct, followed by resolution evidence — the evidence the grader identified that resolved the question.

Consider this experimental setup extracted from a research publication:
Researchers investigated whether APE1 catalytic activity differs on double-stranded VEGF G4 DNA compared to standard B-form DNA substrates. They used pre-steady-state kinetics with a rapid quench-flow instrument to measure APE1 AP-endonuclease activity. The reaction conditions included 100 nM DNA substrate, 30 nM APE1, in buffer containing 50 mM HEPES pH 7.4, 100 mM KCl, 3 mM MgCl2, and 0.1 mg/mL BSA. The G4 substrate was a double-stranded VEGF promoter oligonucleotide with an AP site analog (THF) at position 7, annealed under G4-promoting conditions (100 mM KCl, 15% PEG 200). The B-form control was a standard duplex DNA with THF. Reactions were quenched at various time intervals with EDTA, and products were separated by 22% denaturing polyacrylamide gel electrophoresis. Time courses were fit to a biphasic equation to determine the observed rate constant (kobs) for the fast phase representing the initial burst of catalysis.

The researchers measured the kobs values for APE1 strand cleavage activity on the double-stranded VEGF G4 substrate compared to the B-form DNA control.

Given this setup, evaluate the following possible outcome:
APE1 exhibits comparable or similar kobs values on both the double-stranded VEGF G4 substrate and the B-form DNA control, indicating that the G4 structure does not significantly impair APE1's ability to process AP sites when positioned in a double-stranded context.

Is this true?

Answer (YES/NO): NO